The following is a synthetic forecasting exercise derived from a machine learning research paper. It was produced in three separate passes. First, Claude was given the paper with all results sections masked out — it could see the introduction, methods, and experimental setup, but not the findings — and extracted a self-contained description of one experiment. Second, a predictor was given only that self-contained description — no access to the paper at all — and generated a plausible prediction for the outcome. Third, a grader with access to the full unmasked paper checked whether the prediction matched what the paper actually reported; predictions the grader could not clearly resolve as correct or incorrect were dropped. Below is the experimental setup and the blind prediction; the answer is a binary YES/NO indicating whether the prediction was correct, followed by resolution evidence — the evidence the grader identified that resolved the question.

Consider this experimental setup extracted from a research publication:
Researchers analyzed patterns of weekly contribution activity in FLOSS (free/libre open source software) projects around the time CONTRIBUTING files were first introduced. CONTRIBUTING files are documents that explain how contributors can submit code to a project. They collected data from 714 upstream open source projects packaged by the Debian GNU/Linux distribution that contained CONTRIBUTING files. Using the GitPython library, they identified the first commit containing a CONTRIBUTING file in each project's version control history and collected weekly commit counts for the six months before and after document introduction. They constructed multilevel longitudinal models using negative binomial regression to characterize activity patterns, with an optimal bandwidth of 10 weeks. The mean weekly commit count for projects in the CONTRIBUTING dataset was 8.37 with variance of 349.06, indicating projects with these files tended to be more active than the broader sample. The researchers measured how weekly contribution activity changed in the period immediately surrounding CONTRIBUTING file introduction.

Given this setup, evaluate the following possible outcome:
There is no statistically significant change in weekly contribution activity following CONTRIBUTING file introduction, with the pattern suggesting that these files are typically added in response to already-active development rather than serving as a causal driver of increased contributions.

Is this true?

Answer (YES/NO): NO